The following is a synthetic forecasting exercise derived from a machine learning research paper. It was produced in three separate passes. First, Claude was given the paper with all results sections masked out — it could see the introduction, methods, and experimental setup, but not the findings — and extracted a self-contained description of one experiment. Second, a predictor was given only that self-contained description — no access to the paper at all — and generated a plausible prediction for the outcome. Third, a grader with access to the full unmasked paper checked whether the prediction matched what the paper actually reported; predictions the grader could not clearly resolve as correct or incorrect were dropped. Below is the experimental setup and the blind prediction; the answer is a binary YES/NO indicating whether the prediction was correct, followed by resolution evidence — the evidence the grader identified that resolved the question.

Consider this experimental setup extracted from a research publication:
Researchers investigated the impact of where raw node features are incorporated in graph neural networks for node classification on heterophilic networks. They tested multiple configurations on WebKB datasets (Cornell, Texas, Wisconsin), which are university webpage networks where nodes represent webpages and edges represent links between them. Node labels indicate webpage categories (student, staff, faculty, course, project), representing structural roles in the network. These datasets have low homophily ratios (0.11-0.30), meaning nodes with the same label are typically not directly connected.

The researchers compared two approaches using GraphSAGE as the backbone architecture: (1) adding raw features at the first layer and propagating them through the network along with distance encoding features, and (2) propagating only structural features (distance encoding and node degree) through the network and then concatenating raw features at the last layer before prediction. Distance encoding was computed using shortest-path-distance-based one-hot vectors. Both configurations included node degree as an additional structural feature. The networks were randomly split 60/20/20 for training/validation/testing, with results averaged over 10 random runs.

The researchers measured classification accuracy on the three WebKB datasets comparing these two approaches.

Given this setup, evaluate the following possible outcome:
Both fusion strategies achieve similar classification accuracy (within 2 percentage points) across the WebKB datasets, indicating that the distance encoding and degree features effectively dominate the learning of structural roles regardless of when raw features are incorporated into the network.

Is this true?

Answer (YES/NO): NO